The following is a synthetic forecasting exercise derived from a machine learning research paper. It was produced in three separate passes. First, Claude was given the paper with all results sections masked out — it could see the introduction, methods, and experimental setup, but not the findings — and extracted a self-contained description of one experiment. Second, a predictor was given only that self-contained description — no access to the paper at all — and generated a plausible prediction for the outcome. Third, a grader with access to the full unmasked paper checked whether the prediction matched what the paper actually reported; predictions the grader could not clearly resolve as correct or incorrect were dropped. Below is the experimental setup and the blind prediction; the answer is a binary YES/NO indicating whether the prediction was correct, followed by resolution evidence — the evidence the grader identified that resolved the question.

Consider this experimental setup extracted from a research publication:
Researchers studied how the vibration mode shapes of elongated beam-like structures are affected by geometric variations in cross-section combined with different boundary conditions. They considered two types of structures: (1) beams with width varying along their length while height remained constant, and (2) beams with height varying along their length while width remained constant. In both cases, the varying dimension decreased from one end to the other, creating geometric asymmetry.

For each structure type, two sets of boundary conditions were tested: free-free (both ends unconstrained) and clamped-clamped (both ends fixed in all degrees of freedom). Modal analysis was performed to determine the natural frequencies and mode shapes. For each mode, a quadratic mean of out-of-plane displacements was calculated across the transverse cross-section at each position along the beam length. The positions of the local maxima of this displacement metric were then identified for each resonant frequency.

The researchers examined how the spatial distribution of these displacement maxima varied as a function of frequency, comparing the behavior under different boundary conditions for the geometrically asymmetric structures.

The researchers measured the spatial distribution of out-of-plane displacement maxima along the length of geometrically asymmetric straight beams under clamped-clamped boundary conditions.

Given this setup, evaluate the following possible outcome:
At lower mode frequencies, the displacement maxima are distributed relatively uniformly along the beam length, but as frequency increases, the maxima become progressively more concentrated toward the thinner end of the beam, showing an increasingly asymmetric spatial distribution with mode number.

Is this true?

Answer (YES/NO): NO